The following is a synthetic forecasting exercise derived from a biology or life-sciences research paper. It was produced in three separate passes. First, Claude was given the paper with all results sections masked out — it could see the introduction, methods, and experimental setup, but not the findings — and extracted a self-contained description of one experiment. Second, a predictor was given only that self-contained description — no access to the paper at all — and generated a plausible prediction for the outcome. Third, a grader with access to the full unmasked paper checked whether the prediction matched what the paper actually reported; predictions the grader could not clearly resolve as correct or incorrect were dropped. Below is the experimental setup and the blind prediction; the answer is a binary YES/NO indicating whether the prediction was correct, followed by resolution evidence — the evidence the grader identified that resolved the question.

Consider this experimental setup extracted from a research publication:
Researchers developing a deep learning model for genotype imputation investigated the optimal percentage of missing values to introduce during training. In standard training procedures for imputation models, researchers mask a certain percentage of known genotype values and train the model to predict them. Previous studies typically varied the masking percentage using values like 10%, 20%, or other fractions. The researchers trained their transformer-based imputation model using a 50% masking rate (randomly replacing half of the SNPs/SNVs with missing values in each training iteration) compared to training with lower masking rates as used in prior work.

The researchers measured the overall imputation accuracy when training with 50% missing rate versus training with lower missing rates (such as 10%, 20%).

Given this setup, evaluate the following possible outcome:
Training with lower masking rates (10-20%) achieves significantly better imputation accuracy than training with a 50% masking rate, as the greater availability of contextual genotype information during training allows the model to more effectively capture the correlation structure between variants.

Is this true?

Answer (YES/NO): NO